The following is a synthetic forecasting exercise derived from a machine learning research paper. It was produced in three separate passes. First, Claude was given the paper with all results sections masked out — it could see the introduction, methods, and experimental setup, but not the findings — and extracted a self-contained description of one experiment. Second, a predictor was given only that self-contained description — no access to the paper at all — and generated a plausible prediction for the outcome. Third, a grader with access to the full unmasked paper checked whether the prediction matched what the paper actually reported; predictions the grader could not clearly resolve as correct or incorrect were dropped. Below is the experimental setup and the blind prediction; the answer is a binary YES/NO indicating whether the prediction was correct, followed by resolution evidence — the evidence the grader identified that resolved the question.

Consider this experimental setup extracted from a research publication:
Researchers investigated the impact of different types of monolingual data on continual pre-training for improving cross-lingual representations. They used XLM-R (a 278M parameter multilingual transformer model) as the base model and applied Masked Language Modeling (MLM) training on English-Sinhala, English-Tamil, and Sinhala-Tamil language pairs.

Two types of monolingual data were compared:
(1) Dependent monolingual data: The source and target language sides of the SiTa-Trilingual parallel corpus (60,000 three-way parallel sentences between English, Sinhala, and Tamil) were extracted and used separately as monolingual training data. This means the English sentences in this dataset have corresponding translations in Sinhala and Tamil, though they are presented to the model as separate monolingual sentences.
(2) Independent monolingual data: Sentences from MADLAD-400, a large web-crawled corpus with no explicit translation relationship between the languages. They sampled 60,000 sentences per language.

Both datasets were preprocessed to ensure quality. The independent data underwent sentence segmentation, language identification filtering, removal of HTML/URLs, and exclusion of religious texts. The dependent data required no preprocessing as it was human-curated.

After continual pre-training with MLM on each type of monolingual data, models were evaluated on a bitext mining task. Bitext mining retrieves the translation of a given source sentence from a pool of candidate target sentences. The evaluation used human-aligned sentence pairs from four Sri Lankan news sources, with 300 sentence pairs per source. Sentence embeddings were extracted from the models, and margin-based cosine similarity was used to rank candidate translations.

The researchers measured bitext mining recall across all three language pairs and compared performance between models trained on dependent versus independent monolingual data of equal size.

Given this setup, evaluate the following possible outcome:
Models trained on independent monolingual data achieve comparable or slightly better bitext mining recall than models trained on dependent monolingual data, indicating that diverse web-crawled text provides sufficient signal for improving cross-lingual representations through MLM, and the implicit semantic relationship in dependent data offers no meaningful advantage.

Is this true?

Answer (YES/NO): NO